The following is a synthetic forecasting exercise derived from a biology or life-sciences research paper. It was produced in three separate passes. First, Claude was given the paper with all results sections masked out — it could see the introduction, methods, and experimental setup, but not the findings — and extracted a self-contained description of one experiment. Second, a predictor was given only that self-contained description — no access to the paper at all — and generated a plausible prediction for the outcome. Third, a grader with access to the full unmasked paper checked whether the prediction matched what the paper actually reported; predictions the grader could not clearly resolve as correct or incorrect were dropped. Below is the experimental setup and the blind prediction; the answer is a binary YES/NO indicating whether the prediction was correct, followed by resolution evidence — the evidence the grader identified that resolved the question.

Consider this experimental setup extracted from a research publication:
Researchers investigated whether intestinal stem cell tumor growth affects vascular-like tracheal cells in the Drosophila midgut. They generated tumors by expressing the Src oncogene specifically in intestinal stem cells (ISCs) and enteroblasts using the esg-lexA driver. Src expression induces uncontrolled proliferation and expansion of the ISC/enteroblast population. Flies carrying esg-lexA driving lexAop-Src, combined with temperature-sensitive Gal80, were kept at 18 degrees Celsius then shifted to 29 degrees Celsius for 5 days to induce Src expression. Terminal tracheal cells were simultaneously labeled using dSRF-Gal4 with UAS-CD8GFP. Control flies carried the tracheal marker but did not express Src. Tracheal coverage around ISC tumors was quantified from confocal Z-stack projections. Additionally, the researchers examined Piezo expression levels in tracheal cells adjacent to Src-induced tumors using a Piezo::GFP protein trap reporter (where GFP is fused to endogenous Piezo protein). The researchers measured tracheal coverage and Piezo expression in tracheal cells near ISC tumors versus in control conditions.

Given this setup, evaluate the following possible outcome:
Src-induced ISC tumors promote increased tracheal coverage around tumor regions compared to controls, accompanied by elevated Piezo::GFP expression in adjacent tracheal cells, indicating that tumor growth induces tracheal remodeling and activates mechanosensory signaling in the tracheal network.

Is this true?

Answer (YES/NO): YES